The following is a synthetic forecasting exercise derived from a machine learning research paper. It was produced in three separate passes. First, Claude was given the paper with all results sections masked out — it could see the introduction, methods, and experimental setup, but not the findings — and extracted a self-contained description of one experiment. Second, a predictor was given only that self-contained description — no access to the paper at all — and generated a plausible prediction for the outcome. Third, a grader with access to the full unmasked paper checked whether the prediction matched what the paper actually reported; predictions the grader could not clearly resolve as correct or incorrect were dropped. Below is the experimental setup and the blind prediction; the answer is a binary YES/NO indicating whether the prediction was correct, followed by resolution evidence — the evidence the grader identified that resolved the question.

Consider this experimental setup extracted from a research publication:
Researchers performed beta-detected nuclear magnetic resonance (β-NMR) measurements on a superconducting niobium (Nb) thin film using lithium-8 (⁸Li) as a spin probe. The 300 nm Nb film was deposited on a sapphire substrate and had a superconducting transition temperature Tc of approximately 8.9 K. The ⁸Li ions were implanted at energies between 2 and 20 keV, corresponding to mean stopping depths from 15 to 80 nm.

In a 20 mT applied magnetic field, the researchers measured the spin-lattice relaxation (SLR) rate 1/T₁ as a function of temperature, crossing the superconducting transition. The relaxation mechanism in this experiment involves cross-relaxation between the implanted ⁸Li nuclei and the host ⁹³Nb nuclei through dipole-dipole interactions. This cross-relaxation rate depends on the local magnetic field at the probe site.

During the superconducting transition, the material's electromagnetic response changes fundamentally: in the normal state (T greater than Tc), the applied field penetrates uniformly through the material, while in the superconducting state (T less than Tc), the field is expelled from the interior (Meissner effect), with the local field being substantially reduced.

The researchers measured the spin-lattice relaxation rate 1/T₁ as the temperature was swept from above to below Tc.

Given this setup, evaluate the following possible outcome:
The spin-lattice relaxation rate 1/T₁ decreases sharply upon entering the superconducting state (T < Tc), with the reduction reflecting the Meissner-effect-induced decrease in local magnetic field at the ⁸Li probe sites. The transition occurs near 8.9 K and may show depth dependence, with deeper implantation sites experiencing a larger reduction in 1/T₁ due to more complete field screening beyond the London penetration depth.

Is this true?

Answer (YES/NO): NO